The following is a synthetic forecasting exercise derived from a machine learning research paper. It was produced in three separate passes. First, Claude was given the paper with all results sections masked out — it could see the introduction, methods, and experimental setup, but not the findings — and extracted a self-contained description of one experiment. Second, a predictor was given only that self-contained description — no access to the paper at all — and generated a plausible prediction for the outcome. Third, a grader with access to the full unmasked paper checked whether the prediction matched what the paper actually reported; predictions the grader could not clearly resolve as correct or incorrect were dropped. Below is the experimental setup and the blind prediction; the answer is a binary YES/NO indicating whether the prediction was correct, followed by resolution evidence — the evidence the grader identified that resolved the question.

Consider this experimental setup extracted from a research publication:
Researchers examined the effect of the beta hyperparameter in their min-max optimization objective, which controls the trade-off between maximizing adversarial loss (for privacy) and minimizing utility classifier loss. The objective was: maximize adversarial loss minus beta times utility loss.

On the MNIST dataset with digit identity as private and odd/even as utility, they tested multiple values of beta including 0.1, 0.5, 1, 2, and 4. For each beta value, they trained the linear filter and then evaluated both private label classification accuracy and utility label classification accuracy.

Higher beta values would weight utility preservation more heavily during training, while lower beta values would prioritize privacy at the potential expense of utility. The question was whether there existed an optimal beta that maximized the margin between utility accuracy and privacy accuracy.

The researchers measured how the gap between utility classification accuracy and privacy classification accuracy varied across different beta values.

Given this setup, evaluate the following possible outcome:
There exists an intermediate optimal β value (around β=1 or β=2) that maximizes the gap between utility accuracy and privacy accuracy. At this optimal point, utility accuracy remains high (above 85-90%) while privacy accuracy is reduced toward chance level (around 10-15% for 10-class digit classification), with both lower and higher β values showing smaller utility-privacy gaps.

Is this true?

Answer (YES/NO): NO